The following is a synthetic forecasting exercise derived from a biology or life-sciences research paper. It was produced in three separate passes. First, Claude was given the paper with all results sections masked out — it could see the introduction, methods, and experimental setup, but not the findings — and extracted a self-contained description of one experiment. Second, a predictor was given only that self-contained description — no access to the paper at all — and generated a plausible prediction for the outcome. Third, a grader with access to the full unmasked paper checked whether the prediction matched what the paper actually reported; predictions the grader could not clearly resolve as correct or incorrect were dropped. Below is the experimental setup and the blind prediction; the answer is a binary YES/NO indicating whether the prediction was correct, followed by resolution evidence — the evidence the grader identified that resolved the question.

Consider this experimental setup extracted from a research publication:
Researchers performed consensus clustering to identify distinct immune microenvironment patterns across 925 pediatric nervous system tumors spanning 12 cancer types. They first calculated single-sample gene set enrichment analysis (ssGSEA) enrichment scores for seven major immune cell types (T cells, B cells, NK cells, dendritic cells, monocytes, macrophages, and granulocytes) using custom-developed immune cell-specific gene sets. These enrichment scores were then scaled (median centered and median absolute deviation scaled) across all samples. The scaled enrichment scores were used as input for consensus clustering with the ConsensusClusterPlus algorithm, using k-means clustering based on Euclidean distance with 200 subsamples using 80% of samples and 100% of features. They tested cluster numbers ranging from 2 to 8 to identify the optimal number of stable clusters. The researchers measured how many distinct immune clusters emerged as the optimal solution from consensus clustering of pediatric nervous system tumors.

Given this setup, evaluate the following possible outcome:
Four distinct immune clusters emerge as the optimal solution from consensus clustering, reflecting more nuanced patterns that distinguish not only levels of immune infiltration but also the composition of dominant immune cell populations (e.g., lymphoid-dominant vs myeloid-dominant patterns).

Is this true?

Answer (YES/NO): YES